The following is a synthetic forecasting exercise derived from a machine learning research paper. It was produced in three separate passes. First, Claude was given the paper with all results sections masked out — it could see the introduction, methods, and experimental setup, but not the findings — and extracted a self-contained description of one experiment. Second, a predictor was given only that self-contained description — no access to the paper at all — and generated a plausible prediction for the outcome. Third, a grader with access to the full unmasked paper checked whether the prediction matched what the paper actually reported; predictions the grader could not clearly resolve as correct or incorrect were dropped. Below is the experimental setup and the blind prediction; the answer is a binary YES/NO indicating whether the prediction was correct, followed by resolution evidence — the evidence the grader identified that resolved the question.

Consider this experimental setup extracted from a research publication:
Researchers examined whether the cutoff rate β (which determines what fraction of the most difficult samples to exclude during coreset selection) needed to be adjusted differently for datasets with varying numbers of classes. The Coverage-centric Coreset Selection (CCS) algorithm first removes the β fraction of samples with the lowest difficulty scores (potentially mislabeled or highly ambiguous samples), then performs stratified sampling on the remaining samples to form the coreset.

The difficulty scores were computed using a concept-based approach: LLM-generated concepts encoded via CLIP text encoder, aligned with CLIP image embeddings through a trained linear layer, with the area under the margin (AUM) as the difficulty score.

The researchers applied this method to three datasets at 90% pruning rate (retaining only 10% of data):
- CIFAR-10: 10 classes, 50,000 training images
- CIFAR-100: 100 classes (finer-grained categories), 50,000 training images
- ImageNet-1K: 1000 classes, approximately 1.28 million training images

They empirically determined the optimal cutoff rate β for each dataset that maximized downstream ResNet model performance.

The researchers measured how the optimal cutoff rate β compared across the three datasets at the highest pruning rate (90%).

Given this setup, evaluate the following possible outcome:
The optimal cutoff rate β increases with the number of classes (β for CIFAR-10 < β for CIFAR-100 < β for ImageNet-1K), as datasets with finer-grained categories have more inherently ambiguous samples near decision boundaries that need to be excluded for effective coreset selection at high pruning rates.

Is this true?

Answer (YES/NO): NO